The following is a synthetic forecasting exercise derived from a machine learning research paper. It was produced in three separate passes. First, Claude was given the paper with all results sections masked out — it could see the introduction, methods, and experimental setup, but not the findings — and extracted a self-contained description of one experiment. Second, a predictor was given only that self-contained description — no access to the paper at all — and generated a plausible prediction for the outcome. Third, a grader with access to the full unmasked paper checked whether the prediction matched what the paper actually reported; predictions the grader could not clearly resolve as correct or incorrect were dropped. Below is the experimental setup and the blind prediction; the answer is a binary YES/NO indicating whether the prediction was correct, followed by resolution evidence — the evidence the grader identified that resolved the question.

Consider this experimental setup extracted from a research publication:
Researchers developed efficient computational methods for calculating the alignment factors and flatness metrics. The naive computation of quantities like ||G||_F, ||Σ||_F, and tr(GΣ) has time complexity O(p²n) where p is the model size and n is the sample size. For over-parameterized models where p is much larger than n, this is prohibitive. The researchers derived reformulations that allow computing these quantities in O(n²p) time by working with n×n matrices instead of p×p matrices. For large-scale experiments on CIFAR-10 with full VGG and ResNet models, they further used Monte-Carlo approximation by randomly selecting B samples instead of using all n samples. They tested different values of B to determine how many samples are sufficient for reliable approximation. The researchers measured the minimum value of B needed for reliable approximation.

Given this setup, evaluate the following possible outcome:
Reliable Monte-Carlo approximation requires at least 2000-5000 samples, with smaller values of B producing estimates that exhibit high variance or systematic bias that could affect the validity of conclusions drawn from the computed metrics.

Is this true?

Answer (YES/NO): NO